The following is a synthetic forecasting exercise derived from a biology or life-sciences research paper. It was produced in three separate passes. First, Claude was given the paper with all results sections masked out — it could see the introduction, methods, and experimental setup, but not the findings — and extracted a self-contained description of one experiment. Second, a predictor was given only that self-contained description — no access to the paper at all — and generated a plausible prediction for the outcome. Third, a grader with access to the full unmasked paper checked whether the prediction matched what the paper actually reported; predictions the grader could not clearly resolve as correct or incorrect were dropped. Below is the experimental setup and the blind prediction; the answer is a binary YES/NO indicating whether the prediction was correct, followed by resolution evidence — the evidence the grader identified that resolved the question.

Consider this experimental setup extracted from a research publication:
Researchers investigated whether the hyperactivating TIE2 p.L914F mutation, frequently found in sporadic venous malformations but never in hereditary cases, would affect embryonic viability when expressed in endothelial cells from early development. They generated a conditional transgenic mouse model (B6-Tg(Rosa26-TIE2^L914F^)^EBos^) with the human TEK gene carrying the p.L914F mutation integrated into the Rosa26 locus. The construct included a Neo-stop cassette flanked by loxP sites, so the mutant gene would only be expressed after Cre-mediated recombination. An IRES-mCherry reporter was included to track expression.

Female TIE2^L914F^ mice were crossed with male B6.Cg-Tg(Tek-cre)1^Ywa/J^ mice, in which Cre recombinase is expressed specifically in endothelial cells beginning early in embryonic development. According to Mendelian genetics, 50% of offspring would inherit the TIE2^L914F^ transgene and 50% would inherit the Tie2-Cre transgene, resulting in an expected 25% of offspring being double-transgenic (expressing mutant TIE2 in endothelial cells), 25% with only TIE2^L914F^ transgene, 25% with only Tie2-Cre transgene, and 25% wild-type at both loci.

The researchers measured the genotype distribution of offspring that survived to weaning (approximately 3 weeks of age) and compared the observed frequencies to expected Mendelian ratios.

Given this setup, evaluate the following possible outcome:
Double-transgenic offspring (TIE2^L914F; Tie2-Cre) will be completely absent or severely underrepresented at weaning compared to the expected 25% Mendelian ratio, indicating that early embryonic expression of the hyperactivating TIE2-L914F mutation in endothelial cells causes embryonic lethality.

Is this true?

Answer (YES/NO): YES